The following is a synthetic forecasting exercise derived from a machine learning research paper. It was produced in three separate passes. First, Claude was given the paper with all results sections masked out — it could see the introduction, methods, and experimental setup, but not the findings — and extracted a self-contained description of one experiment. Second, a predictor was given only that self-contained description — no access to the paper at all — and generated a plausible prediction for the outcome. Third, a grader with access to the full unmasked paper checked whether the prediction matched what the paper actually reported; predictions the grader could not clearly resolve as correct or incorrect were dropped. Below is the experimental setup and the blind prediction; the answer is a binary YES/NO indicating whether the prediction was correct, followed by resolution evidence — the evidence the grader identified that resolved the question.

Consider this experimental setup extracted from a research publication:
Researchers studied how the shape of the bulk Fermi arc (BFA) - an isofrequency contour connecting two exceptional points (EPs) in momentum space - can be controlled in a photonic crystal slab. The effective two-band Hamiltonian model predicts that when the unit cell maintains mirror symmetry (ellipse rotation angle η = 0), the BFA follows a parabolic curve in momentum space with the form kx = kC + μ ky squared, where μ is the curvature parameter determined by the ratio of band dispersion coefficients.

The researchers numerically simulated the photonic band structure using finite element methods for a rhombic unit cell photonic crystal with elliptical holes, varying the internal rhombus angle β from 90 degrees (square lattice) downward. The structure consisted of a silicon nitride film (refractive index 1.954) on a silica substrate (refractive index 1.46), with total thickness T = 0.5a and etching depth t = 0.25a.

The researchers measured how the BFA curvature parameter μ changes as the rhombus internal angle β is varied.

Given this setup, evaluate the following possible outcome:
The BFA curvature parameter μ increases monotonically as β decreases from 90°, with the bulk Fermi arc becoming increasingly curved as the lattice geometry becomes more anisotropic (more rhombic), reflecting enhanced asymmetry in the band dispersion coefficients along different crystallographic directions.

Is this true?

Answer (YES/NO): NO